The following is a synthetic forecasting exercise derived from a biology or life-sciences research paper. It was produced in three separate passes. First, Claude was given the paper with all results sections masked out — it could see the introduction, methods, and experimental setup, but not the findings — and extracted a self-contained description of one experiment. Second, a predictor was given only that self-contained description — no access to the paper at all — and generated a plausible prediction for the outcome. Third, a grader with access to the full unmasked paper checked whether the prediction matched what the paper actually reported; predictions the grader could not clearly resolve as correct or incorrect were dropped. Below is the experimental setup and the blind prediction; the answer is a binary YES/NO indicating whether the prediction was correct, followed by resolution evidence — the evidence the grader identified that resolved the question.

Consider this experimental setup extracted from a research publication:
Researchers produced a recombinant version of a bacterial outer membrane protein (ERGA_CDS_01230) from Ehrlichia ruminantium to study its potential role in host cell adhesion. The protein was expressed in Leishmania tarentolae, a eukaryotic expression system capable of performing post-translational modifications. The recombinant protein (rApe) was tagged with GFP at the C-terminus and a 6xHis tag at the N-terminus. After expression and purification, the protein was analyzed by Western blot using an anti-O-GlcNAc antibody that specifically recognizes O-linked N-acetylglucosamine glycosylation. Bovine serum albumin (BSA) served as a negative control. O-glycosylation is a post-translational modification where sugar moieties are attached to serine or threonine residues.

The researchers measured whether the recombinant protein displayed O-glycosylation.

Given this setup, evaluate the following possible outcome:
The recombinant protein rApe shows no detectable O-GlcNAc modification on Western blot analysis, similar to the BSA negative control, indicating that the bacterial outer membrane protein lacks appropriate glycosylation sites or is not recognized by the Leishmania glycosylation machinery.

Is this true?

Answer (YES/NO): NO